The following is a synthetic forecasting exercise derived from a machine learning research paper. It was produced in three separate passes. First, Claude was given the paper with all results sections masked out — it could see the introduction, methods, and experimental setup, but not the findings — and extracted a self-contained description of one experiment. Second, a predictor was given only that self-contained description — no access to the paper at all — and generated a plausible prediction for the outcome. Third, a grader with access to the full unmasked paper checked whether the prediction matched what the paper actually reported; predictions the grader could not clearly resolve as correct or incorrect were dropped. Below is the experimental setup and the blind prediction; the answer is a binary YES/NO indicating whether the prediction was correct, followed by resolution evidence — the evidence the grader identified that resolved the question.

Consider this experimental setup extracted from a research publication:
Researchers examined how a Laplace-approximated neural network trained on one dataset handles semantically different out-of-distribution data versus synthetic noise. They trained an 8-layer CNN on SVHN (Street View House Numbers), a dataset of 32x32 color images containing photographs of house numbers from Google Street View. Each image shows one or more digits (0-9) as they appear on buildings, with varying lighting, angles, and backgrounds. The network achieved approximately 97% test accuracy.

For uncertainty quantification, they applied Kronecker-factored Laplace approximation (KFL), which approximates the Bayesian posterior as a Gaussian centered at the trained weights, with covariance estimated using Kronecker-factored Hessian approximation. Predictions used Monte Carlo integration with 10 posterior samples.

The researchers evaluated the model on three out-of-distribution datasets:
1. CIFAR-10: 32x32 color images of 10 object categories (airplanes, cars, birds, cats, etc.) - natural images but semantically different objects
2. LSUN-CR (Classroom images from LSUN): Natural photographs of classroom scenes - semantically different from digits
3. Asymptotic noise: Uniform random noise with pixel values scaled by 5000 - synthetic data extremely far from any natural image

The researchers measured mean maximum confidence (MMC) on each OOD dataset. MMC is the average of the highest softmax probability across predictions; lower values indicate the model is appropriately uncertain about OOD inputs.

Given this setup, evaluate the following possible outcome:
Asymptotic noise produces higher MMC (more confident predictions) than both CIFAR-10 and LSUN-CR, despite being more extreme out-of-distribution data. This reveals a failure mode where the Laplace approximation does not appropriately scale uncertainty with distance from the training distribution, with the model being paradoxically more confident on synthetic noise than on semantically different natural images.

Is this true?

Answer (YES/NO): NO